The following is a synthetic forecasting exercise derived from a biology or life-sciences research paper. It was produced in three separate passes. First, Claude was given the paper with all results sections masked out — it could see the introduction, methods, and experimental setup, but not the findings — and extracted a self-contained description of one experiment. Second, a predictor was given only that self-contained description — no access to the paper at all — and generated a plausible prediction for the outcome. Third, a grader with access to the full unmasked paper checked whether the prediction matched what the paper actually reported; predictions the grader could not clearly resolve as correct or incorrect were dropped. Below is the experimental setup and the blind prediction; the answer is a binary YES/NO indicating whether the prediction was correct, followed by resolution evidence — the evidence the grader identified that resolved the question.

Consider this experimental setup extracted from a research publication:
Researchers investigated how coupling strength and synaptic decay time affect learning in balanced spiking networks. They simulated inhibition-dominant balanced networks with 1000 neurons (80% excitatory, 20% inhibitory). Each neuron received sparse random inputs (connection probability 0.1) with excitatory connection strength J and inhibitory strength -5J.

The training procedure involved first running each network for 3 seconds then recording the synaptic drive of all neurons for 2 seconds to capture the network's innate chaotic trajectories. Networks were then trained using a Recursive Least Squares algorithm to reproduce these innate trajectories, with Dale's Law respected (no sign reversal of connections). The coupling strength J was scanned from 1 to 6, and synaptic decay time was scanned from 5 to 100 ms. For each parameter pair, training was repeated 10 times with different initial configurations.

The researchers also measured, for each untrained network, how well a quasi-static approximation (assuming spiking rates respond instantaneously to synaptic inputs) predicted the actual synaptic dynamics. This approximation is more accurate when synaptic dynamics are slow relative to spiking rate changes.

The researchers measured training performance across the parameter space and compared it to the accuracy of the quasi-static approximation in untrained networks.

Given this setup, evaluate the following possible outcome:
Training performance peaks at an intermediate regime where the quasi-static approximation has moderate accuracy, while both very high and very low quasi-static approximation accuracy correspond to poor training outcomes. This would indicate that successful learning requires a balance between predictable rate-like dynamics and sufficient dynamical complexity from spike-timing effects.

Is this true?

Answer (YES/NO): NO